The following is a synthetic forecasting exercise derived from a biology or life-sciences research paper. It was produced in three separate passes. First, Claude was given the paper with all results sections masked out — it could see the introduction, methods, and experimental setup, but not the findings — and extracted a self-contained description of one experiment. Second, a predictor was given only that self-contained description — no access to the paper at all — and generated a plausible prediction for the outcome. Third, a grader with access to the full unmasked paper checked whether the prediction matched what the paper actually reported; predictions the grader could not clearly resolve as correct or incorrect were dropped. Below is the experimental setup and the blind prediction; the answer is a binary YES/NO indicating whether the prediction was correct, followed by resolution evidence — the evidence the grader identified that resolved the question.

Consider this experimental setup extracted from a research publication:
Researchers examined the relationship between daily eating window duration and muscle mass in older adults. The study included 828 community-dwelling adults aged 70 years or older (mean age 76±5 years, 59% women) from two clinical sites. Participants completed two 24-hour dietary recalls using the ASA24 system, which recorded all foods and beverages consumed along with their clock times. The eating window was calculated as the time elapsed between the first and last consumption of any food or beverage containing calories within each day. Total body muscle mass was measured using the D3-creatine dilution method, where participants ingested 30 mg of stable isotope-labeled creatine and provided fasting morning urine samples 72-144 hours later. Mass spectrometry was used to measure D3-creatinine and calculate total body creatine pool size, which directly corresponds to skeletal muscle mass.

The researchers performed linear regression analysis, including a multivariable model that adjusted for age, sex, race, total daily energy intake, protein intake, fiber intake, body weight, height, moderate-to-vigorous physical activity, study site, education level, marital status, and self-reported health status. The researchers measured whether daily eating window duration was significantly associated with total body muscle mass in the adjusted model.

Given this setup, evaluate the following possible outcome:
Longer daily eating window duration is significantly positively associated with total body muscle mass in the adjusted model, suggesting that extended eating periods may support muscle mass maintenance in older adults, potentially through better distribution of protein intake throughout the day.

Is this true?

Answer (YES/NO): YES